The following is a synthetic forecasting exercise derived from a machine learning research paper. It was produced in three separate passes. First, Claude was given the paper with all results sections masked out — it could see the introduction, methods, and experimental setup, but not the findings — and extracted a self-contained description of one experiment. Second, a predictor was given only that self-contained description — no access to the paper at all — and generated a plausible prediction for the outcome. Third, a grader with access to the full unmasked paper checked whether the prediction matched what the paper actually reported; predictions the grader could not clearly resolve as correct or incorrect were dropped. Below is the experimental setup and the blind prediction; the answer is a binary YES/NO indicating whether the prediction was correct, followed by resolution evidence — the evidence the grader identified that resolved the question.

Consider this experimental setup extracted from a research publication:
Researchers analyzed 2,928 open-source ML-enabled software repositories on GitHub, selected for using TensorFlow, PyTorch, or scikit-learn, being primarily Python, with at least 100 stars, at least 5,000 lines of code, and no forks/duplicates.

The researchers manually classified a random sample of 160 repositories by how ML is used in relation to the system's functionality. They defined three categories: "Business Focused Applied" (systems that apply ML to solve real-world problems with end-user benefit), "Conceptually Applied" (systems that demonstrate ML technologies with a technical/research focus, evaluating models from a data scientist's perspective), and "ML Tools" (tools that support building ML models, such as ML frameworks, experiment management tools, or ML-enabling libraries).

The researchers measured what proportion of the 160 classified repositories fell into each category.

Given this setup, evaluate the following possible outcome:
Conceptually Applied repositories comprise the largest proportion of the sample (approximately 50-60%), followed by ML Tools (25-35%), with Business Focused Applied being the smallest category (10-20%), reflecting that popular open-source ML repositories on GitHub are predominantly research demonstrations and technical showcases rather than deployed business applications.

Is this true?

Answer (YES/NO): NO